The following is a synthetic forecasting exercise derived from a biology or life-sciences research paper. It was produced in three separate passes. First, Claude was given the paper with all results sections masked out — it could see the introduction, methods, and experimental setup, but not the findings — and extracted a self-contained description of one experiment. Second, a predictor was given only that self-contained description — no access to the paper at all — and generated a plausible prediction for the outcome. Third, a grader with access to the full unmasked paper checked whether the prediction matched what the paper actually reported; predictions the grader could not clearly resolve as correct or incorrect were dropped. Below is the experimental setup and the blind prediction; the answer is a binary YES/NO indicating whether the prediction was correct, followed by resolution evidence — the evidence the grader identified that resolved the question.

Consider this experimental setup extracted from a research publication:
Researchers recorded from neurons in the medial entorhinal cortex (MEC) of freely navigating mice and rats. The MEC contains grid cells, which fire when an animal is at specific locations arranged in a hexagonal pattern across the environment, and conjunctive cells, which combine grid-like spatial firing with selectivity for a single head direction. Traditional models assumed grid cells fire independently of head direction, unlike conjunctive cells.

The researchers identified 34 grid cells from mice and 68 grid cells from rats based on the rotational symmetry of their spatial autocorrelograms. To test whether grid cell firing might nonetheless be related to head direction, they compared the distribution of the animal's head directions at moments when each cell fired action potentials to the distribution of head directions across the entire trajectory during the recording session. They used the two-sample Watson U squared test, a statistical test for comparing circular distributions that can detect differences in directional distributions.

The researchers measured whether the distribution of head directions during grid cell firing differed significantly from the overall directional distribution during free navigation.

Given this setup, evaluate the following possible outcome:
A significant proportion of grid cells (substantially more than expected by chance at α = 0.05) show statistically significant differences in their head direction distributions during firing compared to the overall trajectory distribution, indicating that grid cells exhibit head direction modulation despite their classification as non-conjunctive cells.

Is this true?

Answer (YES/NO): YES